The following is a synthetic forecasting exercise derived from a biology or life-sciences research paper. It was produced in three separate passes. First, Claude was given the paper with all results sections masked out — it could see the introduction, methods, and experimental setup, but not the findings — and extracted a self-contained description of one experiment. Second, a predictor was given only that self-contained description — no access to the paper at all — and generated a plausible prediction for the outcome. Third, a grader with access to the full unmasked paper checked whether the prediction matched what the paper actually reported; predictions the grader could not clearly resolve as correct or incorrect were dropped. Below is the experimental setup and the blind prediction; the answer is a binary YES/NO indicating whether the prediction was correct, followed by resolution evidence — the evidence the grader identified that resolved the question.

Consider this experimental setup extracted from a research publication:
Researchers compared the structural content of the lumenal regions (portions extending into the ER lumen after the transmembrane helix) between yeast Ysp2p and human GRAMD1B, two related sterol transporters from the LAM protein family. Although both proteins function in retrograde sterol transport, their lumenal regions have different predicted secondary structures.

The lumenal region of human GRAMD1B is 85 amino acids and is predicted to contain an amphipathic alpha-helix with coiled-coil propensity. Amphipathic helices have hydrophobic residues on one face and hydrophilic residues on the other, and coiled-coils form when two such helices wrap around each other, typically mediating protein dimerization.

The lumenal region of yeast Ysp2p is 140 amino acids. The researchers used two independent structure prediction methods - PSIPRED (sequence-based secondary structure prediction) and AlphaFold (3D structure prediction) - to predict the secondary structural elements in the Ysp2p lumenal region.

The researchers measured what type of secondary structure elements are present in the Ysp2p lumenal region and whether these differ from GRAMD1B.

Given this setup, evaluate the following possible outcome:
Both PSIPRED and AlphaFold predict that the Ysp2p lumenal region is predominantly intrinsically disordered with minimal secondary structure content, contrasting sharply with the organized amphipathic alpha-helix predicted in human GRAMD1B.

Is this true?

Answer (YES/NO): NO